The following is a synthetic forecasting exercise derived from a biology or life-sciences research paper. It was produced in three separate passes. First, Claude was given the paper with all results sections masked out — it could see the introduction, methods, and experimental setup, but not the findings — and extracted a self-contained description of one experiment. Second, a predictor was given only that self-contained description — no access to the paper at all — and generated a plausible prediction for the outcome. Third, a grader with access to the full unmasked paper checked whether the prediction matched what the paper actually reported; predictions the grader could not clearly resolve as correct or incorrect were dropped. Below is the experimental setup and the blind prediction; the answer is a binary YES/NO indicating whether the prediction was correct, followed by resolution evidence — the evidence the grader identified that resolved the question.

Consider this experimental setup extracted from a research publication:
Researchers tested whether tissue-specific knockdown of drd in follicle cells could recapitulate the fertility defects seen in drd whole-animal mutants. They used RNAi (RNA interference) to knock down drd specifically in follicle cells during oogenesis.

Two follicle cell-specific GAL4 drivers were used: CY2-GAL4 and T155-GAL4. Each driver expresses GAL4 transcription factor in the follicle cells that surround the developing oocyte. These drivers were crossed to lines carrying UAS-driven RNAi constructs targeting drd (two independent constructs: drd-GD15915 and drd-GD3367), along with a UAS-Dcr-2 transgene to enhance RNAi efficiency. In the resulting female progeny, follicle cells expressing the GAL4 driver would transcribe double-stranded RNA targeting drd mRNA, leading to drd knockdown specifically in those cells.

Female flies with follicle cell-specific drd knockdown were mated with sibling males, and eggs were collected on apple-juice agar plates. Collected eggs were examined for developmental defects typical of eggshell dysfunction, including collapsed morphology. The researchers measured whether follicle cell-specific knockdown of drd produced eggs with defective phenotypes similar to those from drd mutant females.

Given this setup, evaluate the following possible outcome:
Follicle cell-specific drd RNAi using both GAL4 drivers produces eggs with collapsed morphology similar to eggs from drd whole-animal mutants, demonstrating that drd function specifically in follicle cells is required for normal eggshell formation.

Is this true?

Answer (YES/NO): YES